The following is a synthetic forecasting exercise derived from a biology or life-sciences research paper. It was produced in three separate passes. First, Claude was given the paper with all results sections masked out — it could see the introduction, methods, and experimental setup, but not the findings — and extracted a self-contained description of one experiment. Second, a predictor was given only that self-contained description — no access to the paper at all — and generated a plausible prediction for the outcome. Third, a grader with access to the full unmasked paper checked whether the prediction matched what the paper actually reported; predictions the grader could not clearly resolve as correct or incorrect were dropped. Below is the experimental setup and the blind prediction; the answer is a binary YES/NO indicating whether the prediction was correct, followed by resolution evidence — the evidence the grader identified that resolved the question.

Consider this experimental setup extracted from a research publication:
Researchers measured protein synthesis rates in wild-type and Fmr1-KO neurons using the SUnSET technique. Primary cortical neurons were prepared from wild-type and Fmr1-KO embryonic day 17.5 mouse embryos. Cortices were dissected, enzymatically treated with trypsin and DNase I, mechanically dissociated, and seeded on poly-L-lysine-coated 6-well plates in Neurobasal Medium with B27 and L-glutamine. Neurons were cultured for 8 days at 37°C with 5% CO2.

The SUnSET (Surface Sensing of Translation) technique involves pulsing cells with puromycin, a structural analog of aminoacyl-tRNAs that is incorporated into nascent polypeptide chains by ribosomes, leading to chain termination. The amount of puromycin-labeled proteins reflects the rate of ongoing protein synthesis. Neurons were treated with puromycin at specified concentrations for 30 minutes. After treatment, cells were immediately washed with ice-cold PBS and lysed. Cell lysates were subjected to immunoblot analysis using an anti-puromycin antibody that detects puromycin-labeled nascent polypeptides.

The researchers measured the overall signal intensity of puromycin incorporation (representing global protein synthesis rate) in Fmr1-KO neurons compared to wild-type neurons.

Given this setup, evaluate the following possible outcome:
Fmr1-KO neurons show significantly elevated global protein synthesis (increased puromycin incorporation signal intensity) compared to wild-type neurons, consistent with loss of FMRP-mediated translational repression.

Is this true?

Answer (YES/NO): NO